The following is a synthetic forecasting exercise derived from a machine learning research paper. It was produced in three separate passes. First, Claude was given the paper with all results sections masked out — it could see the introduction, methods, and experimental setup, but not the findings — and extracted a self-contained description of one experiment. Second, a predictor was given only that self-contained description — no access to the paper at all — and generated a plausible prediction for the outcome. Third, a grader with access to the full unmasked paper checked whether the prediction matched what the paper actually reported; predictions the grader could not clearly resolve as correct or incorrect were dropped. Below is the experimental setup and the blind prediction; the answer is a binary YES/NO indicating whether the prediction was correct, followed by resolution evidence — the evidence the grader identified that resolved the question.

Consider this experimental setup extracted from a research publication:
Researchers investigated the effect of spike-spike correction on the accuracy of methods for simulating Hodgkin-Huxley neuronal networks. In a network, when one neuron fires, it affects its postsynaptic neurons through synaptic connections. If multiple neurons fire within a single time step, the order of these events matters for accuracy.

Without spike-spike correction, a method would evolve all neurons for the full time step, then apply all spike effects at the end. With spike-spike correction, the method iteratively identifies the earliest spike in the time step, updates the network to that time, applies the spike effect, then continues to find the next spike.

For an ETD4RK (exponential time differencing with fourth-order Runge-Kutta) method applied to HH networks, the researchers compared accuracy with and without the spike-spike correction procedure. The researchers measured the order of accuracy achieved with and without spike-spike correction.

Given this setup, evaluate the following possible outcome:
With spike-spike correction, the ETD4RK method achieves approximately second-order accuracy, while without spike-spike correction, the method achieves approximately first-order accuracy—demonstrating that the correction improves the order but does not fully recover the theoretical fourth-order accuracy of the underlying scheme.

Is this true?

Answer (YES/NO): NO